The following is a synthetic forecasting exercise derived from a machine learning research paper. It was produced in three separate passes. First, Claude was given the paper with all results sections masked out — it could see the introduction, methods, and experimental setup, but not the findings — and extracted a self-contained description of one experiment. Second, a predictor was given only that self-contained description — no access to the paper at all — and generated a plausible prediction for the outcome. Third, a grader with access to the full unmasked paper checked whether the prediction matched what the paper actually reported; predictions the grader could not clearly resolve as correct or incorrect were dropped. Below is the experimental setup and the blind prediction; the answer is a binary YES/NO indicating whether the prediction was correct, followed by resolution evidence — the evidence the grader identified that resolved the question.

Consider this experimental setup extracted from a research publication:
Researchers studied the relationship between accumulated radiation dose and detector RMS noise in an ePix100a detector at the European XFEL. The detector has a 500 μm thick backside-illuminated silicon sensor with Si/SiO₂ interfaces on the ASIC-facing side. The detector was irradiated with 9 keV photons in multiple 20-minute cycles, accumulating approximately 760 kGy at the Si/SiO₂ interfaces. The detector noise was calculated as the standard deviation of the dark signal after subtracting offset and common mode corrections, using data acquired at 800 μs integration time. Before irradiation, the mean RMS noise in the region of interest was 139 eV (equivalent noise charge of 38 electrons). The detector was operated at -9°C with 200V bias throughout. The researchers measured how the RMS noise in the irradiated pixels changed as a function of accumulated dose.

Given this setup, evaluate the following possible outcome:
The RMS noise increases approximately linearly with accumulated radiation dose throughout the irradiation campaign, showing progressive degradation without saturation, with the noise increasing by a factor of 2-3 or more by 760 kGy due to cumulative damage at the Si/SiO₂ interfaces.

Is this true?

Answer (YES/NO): NO